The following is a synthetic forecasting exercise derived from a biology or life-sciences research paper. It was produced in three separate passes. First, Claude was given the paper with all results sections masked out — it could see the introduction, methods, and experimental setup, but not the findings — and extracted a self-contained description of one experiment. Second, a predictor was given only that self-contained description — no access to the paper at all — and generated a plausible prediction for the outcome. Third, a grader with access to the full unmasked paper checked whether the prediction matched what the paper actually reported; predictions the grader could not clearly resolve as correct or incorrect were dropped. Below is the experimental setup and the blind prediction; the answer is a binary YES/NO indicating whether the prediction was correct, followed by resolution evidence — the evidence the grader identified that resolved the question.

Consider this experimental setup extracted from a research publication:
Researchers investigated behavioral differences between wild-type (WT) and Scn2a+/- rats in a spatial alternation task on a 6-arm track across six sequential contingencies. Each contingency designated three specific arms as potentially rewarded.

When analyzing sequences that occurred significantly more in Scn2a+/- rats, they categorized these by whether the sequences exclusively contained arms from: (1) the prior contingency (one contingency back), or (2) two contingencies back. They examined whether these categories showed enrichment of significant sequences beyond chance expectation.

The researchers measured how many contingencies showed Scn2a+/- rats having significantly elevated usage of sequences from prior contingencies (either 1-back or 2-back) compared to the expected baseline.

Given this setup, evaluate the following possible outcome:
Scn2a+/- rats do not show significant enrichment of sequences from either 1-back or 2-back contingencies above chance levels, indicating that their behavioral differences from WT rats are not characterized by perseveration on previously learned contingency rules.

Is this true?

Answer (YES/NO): NO